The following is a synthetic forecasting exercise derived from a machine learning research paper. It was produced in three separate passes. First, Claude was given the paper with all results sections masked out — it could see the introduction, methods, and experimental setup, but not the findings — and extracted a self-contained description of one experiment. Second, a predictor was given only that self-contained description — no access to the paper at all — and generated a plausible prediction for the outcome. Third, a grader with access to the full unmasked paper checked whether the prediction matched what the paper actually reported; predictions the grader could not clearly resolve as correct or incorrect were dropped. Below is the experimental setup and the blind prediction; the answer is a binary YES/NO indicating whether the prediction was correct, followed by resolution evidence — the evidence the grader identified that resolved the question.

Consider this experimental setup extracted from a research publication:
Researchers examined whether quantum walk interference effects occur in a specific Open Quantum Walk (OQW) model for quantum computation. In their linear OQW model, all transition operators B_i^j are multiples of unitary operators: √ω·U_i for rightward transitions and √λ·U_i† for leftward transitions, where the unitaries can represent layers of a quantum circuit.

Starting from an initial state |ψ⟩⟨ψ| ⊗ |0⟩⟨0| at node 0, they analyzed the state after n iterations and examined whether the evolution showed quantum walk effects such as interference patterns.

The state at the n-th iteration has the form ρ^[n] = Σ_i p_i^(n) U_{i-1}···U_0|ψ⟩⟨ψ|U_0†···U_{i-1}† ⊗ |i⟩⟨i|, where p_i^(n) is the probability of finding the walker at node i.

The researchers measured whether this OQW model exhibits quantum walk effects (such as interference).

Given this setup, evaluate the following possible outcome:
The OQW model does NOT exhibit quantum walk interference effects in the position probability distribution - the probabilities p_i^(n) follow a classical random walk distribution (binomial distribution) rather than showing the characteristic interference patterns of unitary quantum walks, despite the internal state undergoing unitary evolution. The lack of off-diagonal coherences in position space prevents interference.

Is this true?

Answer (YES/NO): YES